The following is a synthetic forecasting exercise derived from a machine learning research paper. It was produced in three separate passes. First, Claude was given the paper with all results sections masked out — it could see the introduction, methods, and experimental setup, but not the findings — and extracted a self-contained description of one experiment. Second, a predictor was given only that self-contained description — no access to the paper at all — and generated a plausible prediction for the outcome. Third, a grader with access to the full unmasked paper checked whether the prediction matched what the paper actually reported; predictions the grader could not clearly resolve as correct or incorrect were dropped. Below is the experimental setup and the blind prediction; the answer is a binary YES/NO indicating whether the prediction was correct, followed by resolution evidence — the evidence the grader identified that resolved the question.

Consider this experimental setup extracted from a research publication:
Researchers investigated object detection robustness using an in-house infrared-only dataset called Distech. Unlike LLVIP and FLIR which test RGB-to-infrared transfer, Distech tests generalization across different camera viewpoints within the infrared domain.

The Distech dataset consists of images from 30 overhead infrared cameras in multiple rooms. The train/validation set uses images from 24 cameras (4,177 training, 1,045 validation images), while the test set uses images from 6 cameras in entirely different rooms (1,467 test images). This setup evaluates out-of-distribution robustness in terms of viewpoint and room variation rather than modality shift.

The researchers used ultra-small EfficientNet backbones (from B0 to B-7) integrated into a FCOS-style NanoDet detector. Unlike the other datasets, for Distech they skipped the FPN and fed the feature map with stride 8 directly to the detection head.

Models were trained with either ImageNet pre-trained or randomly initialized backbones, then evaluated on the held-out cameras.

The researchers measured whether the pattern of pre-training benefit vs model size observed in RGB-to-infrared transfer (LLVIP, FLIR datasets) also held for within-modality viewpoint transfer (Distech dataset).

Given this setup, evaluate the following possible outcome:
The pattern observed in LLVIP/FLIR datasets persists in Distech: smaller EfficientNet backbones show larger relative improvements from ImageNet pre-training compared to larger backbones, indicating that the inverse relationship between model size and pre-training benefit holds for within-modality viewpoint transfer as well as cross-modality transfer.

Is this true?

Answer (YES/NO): NO